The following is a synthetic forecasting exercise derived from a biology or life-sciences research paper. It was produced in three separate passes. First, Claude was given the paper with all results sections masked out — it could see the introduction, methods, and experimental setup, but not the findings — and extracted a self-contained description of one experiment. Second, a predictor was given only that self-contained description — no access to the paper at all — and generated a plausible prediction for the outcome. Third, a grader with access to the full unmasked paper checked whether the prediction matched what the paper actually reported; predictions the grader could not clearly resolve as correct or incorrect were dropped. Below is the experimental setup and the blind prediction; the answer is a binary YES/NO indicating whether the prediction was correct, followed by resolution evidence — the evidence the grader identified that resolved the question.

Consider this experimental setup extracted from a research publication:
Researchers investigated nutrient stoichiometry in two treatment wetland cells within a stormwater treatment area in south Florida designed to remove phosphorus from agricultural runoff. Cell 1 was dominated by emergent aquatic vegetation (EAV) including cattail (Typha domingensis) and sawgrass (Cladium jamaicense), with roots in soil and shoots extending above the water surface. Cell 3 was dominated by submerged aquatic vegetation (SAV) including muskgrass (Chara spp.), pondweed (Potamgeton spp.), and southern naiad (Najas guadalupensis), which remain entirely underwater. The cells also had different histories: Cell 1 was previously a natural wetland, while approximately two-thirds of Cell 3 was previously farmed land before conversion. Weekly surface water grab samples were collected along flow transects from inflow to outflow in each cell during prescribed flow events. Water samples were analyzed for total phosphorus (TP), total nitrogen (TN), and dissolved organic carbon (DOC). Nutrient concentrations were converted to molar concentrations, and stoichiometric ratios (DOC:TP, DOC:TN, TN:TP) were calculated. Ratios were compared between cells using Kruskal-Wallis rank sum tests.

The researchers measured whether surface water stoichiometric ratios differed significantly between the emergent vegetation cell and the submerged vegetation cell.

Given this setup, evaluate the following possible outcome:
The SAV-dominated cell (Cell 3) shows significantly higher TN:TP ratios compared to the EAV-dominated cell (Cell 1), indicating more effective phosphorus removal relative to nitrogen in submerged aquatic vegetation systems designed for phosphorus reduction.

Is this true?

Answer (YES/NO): YES